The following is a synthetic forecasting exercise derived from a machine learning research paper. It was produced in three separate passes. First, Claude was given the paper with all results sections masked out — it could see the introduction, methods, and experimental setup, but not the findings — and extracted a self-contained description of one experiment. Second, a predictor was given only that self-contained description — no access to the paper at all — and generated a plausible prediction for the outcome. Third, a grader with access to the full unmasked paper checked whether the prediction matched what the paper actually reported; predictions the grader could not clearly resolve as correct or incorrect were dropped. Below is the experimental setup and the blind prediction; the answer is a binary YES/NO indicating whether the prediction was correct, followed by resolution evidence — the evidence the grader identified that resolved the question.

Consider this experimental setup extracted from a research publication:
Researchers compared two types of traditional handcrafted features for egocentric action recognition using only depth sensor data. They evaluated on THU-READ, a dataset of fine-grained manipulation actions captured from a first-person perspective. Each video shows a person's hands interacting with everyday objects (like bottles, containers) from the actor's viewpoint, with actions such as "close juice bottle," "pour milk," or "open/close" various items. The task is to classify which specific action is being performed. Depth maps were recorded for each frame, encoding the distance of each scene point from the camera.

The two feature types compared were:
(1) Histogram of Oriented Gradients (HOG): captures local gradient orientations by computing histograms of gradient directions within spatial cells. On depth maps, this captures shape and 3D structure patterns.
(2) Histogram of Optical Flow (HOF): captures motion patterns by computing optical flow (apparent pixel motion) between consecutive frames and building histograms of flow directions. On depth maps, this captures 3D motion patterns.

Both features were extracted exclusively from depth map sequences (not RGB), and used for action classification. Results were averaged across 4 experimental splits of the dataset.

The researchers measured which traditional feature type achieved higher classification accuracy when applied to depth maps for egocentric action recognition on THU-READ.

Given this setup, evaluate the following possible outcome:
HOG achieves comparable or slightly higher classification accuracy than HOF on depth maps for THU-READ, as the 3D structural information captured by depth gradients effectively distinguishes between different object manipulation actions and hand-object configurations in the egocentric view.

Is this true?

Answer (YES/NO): YES